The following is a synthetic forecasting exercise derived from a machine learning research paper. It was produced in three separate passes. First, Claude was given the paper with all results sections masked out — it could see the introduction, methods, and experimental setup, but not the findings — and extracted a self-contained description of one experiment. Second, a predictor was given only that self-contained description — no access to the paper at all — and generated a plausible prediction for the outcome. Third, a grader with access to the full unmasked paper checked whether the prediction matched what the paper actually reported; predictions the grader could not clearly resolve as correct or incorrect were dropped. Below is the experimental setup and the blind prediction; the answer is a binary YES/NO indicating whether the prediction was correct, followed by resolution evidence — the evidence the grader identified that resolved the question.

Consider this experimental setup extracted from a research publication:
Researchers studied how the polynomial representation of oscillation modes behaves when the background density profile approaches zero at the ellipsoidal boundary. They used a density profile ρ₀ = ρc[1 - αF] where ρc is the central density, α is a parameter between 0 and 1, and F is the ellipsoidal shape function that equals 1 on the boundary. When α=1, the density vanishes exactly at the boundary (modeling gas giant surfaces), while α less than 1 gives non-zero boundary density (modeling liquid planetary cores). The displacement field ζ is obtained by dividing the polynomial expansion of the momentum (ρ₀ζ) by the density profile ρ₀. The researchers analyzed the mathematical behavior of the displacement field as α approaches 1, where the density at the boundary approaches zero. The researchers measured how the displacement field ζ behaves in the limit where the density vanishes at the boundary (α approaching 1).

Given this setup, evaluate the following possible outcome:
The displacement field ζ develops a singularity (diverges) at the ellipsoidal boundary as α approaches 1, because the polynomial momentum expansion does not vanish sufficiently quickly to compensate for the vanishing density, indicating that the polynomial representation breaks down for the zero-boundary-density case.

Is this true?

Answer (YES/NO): YES